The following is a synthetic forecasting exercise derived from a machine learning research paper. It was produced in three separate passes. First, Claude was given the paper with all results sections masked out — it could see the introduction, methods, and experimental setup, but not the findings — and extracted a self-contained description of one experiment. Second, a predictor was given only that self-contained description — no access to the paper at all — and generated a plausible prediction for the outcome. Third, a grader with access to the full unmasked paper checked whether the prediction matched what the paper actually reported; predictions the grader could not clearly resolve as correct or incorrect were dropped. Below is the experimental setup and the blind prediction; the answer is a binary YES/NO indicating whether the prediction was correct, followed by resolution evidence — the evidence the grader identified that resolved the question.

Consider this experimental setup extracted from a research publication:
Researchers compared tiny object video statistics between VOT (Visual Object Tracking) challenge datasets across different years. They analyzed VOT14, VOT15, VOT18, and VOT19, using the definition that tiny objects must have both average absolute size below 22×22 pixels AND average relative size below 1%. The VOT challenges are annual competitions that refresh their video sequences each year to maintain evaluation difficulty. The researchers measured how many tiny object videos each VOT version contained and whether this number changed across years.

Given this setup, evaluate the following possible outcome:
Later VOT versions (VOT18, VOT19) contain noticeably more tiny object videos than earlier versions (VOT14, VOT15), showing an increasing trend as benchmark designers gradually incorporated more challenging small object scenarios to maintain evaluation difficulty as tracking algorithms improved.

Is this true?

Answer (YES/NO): YES